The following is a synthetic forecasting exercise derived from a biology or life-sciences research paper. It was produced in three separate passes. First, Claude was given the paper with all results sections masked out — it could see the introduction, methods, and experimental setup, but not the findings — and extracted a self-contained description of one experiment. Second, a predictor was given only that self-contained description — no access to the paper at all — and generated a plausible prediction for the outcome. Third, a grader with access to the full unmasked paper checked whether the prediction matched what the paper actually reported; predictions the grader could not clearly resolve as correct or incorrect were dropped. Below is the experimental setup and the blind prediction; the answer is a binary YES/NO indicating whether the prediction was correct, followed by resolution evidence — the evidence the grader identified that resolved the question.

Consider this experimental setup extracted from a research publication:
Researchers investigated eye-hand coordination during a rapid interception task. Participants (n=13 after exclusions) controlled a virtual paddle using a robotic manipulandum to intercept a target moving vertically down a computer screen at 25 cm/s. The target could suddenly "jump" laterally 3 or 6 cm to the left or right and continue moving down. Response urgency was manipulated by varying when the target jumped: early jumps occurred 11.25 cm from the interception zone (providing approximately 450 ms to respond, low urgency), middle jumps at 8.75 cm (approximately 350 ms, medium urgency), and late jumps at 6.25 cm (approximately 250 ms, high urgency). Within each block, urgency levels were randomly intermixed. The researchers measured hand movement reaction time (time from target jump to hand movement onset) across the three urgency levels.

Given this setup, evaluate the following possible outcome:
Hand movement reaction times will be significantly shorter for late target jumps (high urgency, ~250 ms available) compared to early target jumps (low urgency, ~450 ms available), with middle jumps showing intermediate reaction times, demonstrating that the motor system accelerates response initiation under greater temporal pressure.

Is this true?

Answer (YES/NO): NO